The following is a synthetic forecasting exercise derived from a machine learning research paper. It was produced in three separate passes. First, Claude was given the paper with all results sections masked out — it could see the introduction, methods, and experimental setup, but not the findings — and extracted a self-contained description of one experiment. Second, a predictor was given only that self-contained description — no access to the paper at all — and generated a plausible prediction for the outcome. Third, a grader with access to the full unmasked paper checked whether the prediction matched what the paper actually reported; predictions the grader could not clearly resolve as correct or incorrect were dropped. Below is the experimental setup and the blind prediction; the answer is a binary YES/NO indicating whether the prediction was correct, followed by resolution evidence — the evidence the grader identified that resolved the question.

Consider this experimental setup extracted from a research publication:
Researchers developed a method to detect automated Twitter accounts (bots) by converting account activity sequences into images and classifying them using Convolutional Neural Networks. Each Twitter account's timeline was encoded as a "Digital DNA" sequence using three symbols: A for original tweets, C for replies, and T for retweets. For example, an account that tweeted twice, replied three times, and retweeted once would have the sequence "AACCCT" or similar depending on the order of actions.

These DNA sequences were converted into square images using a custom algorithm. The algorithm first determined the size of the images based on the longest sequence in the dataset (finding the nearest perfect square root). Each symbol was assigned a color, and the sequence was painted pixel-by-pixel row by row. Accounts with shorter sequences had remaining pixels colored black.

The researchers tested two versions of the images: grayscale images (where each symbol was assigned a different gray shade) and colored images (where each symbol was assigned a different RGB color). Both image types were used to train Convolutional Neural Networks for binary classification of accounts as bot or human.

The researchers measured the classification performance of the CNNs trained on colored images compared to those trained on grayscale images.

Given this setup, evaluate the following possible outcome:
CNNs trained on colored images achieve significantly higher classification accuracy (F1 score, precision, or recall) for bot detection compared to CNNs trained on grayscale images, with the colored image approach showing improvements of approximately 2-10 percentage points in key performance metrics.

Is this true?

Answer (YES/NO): NO